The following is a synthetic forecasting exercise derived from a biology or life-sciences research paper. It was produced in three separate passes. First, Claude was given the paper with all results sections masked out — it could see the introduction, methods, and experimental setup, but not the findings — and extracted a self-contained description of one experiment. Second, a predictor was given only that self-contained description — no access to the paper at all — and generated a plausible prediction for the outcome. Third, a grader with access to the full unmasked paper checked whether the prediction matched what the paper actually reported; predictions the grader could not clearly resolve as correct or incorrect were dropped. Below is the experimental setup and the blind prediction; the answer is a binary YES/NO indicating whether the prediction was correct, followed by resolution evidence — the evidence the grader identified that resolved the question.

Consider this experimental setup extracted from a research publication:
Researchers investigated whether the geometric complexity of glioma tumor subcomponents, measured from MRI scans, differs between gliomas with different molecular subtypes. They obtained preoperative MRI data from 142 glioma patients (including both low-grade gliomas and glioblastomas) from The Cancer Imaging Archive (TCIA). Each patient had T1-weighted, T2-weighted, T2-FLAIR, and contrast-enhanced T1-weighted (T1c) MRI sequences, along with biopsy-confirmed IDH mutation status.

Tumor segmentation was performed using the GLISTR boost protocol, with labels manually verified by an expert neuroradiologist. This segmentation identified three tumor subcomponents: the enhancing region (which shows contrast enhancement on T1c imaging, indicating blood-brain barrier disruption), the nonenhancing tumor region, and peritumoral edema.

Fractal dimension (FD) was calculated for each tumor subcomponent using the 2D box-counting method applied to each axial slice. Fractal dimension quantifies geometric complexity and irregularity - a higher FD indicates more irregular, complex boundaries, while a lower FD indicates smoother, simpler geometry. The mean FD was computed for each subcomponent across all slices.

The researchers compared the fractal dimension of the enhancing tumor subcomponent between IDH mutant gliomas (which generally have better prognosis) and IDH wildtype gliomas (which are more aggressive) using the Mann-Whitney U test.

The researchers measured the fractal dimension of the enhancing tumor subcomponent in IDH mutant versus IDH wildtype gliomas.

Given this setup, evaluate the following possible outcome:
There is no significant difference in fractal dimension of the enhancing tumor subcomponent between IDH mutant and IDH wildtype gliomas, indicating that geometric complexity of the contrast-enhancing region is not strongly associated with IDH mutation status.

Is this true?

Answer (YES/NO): NO